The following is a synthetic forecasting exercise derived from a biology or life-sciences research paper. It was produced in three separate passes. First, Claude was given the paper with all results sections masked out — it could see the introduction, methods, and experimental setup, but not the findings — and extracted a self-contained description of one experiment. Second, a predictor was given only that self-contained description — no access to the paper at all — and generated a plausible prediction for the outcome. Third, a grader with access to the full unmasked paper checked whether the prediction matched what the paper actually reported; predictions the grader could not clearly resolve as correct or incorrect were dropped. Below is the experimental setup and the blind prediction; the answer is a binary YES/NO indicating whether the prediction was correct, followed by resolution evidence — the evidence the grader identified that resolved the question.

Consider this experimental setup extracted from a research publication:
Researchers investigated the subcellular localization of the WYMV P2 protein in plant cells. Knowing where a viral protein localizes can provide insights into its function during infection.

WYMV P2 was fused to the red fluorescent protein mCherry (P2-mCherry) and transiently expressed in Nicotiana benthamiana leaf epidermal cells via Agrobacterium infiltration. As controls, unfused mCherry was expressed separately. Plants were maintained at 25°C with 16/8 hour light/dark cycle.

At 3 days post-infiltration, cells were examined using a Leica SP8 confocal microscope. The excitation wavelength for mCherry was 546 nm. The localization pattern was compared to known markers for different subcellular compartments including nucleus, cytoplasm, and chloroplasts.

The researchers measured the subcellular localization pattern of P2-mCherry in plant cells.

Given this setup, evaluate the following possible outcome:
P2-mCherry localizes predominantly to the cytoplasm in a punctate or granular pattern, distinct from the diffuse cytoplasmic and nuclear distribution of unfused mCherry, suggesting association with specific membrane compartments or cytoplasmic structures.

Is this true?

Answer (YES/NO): NO